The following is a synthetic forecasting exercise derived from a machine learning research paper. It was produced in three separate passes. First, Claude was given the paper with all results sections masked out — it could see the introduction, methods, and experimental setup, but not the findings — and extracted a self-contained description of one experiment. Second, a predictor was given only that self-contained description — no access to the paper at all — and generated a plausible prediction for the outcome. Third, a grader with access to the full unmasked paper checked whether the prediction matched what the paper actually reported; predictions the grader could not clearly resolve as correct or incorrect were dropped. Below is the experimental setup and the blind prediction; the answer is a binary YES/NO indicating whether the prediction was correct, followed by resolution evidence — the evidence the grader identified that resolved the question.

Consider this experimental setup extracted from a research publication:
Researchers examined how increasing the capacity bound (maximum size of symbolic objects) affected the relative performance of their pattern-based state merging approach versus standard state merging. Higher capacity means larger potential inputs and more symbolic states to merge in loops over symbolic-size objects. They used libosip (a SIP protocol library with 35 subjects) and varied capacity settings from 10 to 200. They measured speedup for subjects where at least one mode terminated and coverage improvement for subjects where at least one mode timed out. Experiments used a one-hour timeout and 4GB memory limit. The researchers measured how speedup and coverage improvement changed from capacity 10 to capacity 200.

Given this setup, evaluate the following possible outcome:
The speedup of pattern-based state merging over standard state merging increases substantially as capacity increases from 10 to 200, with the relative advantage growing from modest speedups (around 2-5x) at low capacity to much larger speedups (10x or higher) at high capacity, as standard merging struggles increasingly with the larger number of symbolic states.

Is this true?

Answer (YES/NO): NO